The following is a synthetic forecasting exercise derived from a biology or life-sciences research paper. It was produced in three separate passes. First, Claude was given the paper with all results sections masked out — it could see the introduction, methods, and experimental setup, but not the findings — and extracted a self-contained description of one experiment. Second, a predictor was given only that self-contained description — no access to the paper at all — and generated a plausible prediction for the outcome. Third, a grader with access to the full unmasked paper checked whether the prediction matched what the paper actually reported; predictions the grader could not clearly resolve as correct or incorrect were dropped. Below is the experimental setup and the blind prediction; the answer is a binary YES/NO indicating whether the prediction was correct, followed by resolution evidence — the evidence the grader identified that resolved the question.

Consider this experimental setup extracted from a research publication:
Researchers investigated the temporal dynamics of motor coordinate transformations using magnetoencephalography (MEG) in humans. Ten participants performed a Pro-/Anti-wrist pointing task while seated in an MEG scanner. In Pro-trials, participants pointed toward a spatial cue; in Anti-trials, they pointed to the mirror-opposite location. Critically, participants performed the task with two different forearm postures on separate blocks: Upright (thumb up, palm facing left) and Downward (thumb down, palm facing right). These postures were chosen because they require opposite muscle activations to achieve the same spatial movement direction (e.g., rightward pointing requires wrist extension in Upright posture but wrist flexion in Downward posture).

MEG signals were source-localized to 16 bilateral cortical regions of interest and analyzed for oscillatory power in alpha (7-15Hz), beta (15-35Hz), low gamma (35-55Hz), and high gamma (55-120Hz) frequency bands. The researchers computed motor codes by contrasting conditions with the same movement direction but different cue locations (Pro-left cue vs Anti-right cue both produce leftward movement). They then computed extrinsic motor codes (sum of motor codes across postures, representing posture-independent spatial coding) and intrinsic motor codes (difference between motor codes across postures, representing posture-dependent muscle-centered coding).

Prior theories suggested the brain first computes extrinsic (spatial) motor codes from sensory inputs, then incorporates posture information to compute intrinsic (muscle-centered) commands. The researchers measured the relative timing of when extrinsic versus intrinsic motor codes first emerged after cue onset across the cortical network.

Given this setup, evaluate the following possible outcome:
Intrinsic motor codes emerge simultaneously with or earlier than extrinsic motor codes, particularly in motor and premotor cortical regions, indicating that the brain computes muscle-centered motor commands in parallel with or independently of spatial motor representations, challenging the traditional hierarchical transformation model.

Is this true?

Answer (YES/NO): YES